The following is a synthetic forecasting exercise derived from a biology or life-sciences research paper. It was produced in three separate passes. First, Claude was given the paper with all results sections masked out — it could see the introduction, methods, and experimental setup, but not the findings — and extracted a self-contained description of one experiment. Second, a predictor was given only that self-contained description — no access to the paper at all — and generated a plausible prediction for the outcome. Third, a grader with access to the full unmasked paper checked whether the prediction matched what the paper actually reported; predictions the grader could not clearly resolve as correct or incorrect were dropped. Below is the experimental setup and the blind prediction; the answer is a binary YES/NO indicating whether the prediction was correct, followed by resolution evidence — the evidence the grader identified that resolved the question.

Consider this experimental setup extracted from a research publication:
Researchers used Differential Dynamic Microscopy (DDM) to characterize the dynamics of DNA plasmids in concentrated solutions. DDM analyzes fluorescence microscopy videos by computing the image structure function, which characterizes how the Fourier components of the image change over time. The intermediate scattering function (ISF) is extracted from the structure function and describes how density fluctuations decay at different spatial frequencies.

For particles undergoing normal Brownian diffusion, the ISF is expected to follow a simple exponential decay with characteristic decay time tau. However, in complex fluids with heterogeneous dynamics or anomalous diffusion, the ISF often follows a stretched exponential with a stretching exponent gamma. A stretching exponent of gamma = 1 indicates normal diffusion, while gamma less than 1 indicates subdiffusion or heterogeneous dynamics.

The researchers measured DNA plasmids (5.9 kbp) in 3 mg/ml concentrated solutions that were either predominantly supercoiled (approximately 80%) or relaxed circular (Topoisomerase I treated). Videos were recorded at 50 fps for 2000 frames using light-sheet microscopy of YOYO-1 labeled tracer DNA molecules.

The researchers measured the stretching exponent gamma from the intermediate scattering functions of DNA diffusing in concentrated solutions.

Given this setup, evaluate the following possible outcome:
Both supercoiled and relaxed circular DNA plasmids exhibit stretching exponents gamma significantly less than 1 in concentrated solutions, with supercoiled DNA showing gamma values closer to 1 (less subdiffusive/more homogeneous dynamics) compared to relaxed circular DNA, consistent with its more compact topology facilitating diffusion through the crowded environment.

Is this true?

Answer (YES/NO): NO